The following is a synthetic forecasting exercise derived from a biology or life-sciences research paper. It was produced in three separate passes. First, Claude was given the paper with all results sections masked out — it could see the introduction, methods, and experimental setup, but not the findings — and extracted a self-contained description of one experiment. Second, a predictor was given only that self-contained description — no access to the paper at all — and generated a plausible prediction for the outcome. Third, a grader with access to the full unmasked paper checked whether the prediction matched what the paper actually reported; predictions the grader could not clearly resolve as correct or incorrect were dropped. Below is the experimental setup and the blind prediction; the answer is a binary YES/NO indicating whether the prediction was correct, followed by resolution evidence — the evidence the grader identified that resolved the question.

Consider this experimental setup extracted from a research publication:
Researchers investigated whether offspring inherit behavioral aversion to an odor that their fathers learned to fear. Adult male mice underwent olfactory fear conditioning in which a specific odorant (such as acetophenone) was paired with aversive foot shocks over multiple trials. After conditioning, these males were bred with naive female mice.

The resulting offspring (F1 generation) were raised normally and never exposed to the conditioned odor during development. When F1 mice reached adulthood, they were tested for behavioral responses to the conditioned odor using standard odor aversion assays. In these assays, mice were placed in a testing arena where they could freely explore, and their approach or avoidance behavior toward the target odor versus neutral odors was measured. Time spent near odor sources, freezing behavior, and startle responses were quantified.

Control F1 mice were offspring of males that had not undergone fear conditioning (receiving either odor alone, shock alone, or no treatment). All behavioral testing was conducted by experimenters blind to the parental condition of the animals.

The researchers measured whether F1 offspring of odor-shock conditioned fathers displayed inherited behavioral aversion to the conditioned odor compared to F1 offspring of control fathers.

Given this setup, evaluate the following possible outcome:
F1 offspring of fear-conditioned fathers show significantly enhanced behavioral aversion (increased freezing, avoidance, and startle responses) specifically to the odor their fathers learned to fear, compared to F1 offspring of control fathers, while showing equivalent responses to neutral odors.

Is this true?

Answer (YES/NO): NO